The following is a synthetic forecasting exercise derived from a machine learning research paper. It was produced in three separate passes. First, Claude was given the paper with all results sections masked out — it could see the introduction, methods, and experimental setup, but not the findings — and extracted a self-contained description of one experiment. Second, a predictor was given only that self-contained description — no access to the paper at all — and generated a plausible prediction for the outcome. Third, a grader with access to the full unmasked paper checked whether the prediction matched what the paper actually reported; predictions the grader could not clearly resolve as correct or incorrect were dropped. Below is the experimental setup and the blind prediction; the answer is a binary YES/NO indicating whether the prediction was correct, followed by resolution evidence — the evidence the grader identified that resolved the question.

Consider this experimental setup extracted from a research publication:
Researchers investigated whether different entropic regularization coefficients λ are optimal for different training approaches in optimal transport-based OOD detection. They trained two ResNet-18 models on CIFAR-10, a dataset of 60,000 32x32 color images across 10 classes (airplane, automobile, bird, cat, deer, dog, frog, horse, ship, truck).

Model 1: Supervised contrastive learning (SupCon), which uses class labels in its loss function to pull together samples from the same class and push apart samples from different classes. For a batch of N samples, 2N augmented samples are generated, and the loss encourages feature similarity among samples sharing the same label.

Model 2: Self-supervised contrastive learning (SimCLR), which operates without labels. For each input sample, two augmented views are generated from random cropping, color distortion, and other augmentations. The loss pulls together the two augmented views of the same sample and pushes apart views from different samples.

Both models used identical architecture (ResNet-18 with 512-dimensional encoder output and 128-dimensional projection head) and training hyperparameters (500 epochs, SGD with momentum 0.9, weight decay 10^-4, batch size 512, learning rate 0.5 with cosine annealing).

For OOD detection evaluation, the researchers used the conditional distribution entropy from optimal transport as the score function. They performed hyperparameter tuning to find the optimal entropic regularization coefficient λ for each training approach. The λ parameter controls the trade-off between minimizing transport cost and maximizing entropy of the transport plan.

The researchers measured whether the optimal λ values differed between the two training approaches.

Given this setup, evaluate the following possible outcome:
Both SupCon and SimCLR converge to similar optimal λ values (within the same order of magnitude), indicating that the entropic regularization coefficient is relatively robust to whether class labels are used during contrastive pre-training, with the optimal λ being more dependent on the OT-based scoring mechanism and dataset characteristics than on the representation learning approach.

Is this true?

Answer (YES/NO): NO